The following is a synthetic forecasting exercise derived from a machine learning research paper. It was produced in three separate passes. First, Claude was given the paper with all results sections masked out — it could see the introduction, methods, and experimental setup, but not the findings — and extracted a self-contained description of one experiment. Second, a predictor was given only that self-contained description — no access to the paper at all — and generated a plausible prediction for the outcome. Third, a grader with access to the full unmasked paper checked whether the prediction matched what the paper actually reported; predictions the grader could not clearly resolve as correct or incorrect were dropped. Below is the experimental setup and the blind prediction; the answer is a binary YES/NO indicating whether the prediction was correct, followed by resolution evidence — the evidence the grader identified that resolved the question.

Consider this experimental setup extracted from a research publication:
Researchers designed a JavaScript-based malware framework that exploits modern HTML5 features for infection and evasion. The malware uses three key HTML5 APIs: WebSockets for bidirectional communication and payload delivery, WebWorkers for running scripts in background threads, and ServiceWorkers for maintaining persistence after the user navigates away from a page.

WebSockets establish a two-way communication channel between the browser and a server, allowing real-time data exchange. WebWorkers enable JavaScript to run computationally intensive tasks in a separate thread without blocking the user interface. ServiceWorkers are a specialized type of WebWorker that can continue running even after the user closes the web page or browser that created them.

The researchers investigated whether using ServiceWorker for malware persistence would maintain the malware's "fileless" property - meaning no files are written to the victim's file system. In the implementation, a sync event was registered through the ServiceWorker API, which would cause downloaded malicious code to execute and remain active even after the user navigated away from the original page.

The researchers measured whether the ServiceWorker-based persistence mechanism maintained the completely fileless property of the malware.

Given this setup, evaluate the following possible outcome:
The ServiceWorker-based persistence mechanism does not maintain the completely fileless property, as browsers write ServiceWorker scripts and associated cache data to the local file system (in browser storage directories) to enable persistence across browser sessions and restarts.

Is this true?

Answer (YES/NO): YES